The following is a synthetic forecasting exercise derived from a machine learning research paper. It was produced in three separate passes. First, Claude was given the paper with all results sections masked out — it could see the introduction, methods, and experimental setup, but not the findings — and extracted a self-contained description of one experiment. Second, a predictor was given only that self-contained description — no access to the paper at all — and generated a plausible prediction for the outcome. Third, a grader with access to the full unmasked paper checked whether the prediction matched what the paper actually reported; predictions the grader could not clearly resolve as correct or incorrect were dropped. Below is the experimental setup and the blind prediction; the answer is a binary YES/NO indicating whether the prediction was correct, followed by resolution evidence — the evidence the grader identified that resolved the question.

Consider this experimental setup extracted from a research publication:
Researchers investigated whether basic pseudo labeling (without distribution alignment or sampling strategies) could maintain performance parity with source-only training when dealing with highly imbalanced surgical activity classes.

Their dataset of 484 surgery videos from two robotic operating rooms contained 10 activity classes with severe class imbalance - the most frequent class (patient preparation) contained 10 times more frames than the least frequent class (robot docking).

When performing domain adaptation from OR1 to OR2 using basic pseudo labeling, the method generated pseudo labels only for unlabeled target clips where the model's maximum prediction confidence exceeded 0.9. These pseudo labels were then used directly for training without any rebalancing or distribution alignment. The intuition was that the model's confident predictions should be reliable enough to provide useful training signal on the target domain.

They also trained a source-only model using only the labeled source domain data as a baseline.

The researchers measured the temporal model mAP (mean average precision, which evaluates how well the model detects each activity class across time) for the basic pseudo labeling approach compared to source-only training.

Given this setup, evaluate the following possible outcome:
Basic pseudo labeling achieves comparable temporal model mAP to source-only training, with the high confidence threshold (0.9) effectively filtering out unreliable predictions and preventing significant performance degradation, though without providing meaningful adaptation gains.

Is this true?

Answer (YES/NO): NO